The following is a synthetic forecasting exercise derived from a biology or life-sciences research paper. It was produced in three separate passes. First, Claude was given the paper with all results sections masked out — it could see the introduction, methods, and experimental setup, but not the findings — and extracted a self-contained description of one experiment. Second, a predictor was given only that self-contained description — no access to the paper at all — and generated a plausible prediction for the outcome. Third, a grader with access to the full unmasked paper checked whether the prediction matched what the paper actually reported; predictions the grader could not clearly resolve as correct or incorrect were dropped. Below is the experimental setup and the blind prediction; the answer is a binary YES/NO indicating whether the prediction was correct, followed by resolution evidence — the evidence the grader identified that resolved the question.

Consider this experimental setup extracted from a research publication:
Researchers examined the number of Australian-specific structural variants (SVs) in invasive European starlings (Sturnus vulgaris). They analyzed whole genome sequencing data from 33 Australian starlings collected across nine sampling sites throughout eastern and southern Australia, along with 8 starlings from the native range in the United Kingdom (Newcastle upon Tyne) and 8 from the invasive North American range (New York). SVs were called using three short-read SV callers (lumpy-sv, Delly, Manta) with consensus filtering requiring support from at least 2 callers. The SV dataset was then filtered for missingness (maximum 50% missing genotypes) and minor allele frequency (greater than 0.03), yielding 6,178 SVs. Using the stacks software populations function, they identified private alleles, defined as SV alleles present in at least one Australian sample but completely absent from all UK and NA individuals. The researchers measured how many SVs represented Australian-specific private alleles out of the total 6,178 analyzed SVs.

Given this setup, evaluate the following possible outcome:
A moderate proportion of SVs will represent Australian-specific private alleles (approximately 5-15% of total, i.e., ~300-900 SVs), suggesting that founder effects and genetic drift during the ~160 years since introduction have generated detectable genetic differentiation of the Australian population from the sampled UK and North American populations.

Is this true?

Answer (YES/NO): YES